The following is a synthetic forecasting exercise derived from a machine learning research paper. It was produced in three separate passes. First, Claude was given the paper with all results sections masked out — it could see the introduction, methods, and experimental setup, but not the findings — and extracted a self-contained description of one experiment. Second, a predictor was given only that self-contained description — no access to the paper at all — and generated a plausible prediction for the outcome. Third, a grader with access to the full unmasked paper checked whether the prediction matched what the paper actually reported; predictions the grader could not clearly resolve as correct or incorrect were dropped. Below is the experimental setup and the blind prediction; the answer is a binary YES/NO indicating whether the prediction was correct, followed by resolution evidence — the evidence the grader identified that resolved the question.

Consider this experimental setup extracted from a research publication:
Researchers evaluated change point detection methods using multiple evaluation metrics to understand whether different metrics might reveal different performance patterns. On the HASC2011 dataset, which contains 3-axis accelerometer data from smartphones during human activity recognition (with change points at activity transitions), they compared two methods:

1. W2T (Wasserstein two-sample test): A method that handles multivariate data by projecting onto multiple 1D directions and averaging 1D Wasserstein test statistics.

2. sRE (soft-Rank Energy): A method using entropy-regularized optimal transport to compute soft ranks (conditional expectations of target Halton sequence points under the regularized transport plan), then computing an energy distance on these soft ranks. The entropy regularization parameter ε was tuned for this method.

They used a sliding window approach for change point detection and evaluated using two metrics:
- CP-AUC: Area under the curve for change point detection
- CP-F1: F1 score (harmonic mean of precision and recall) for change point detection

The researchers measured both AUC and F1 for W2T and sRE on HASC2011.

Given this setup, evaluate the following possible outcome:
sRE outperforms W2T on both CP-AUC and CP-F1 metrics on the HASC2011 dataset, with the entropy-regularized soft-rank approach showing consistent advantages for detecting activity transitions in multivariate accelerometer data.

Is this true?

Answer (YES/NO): NO